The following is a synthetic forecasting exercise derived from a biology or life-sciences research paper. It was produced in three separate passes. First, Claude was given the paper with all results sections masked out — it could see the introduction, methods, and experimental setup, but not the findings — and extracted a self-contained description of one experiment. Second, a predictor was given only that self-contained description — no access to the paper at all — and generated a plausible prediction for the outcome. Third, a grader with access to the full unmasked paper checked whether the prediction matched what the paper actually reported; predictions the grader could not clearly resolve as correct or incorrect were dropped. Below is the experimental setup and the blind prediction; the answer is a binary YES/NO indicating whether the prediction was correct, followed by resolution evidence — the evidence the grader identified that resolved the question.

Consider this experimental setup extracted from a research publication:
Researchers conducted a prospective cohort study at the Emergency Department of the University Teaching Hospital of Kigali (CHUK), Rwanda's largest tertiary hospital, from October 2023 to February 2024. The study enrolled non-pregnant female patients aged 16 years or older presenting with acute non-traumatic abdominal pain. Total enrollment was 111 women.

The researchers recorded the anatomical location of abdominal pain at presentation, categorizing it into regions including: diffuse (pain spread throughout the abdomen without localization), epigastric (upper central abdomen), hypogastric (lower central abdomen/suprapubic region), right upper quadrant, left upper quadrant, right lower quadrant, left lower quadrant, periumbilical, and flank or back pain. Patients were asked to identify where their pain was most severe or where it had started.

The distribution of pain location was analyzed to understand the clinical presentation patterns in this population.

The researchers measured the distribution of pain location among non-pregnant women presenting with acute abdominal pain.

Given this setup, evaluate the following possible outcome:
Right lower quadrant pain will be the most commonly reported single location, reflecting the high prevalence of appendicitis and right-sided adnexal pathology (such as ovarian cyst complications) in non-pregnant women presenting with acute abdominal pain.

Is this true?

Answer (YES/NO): NO